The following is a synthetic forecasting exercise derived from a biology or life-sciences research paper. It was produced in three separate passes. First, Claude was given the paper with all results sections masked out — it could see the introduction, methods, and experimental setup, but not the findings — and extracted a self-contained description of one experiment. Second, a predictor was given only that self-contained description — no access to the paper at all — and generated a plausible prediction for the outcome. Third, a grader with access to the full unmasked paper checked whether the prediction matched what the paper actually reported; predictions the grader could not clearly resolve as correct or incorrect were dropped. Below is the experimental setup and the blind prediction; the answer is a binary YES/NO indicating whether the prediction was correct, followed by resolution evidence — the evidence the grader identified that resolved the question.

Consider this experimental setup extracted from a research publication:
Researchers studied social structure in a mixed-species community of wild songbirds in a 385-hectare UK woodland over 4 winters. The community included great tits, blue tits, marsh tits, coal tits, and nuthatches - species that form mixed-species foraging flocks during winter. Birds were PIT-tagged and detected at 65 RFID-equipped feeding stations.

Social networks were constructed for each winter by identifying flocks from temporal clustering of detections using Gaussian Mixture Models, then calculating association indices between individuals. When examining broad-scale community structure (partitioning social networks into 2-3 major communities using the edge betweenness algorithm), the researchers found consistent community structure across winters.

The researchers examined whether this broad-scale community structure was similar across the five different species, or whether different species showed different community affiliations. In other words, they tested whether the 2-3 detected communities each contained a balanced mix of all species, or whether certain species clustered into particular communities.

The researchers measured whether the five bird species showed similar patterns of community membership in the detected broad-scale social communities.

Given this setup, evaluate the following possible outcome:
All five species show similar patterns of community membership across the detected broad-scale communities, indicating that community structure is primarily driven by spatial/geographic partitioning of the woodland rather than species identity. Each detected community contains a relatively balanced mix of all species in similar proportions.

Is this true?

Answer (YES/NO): YES